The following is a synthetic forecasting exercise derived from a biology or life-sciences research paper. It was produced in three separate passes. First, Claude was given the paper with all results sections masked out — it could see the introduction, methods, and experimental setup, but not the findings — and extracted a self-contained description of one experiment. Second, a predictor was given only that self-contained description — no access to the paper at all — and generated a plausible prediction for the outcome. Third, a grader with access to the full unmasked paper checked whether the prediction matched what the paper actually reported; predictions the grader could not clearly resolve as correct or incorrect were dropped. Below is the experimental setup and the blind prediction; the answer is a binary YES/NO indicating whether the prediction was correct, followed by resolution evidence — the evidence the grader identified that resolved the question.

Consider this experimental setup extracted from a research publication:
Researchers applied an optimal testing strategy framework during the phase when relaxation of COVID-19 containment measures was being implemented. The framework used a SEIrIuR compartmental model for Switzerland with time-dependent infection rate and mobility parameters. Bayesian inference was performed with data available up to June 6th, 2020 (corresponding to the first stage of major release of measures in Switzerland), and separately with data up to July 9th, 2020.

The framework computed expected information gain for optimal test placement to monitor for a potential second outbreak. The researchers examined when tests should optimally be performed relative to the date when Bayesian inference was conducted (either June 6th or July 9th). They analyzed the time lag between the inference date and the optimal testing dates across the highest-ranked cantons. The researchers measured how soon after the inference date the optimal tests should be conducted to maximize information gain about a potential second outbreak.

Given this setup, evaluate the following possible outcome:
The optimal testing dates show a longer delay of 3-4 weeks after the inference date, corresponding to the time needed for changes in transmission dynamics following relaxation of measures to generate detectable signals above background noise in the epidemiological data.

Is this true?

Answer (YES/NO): NO